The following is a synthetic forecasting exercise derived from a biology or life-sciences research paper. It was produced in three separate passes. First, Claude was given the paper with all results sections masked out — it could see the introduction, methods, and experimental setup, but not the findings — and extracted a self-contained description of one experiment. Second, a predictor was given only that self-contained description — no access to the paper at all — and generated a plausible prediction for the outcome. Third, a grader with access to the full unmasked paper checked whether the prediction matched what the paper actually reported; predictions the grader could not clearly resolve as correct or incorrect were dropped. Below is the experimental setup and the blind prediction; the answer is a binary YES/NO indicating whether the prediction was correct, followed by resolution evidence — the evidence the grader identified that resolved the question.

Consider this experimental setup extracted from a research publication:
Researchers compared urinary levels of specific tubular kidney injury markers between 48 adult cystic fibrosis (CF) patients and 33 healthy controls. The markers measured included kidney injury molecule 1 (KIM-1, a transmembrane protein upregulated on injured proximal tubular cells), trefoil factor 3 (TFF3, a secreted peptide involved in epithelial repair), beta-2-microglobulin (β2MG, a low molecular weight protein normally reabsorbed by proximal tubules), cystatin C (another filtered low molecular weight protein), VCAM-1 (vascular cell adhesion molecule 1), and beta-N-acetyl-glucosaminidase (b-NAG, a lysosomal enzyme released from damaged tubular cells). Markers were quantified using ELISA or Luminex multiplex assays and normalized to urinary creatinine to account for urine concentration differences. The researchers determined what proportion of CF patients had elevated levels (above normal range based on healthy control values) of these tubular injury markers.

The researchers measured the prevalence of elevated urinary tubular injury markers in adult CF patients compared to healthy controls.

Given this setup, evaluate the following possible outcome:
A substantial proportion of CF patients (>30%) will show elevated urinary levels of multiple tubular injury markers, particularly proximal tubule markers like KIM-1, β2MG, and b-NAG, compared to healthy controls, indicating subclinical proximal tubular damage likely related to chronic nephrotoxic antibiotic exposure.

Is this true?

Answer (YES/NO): NO